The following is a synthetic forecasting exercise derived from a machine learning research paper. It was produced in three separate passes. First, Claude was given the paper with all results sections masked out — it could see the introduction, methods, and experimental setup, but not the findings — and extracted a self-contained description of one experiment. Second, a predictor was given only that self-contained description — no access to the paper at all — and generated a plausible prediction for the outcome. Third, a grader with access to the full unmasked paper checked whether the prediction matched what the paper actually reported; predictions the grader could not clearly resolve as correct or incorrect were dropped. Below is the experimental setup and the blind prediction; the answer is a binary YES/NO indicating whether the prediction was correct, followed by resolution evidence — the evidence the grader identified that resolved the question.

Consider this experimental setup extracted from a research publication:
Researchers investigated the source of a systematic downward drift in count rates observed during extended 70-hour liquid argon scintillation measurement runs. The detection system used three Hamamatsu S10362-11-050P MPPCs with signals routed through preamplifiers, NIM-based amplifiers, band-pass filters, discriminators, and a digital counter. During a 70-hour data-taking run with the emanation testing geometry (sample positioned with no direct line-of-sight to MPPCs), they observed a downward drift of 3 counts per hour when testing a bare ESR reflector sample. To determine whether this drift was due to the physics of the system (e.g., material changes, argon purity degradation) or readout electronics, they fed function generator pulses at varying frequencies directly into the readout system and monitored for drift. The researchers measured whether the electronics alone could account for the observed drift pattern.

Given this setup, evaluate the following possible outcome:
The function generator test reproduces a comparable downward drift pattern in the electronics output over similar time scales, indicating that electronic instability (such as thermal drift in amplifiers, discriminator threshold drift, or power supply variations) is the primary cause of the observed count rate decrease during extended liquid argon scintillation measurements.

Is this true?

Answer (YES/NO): YES